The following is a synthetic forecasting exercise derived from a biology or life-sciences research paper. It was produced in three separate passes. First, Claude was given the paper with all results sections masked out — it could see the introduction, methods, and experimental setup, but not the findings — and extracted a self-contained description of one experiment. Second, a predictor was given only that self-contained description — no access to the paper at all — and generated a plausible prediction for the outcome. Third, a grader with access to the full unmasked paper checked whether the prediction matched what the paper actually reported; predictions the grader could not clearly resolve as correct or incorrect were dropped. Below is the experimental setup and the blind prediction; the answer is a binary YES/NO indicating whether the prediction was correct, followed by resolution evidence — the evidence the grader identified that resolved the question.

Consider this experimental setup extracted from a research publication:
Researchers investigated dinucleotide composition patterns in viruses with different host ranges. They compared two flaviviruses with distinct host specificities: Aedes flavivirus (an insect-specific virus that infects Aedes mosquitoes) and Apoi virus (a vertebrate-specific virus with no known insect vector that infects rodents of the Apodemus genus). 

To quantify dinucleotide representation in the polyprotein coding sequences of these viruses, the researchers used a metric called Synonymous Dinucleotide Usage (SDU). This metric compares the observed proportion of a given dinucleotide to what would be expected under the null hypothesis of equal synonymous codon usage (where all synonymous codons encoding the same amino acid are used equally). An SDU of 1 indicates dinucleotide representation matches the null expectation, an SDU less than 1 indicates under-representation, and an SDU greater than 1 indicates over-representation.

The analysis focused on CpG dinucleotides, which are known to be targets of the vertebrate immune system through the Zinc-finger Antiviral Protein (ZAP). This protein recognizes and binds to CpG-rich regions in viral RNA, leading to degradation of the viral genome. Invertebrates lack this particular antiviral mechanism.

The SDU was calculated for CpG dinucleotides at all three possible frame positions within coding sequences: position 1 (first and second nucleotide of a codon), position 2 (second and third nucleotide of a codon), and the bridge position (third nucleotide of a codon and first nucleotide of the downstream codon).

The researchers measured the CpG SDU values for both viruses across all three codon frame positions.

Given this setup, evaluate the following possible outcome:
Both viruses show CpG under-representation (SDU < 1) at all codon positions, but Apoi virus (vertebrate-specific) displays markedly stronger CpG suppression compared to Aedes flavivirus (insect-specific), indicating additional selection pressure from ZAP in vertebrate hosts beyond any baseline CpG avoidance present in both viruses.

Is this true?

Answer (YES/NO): NO